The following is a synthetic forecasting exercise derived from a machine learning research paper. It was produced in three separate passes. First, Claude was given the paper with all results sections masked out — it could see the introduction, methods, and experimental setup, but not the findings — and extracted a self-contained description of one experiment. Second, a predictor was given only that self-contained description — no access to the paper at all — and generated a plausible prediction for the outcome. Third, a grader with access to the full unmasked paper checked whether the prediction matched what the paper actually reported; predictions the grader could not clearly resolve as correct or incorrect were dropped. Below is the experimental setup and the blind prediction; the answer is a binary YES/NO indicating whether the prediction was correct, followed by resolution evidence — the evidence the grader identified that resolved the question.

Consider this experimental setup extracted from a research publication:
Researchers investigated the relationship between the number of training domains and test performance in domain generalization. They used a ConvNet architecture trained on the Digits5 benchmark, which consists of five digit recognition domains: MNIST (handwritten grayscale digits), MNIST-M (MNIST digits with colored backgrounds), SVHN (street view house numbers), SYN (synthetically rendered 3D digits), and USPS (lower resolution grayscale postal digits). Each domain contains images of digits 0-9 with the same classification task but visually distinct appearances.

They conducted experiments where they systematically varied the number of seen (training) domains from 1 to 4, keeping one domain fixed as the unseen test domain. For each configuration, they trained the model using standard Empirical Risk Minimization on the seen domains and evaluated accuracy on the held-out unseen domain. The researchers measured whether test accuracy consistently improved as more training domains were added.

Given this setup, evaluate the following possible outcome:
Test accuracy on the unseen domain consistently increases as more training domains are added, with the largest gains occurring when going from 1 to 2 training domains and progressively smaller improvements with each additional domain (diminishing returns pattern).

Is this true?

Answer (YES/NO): NO